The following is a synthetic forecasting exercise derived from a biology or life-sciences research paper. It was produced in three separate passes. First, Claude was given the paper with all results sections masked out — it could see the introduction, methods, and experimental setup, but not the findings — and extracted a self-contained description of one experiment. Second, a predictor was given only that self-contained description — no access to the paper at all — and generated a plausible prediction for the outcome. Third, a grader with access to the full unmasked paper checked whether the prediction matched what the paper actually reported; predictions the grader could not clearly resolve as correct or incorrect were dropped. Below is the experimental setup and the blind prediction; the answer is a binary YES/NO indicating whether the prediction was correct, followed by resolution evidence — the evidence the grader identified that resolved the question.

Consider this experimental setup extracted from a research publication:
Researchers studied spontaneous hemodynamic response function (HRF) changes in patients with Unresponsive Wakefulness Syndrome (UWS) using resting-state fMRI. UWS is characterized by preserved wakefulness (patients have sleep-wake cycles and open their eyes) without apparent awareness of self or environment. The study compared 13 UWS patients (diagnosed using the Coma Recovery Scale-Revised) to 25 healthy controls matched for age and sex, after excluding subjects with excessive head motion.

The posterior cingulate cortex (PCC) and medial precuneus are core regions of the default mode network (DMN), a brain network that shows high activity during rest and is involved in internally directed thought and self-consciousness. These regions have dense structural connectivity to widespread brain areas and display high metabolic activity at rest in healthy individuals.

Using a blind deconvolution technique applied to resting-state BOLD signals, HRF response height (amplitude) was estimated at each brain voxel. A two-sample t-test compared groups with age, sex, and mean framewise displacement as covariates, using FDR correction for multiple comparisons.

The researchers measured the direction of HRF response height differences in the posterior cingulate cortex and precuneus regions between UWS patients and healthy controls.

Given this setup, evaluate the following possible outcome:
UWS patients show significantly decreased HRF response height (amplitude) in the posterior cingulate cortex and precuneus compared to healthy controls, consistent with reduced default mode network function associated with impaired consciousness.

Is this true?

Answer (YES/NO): YES